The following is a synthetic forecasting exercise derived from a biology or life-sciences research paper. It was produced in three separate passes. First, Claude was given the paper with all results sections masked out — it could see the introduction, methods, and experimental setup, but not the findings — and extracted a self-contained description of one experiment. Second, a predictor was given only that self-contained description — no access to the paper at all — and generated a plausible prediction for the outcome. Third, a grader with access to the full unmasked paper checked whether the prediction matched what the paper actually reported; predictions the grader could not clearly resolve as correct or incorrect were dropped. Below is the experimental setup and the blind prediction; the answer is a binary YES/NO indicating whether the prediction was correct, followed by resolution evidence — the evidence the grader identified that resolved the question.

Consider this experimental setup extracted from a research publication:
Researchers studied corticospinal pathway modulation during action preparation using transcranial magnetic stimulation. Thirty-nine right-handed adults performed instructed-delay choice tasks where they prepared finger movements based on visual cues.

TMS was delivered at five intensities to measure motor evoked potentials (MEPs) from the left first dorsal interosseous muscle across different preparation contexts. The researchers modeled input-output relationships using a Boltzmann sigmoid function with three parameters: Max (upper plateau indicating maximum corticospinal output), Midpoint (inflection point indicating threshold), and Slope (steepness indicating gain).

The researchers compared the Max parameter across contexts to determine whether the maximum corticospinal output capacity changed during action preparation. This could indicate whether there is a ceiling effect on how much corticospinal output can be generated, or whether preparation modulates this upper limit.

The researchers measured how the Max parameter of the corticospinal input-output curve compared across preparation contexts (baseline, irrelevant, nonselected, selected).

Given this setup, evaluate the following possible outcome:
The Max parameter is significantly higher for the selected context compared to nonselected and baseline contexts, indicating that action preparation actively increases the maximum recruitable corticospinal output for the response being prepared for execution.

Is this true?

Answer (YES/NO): NO